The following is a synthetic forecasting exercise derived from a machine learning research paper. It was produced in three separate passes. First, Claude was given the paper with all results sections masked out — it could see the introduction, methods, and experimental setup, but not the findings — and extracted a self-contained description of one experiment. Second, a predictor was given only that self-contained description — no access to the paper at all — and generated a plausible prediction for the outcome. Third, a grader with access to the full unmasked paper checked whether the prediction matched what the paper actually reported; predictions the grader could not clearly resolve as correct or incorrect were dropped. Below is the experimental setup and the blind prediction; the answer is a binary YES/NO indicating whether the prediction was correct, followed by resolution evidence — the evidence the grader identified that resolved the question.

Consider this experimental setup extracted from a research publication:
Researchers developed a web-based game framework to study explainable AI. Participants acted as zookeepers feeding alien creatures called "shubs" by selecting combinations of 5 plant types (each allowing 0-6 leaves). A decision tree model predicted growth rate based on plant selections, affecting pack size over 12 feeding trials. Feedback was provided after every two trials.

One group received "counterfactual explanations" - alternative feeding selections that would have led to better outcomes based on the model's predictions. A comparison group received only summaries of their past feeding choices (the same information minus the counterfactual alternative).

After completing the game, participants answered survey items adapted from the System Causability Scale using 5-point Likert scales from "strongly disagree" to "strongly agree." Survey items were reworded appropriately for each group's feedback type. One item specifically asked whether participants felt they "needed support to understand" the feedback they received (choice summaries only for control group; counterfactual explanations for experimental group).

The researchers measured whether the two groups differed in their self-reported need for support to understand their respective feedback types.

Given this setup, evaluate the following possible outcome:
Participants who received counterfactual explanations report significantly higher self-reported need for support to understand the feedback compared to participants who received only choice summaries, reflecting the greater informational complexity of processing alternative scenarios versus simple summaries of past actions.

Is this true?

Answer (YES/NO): NO